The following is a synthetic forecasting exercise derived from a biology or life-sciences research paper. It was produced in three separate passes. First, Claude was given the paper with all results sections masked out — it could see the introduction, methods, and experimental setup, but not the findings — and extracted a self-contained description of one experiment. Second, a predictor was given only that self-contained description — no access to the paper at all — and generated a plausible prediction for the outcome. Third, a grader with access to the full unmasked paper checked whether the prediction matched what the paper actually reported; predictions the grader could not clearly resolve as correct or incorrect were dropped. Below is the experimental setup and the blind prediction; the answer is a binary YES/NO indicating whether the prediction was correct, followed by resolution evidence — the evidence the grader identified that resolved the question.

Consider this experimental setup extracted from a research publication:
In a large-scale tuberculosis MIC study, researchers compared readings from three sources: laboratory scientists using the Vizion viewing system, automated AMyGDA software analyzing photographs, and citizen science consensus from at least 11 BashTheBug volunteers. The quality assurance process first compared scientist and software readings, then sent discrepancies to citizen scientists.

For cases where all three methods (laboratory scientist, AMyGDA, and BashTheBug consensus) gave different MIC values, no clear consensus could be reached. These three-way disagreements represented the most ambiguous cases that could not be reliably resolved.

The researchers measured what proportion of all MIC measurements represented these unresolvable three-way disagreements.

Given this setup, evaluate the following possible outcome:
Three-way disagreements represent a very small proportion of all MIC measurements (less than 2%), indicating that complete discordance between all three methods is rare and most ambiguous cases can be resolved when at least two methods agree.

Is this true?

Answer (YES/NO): NO